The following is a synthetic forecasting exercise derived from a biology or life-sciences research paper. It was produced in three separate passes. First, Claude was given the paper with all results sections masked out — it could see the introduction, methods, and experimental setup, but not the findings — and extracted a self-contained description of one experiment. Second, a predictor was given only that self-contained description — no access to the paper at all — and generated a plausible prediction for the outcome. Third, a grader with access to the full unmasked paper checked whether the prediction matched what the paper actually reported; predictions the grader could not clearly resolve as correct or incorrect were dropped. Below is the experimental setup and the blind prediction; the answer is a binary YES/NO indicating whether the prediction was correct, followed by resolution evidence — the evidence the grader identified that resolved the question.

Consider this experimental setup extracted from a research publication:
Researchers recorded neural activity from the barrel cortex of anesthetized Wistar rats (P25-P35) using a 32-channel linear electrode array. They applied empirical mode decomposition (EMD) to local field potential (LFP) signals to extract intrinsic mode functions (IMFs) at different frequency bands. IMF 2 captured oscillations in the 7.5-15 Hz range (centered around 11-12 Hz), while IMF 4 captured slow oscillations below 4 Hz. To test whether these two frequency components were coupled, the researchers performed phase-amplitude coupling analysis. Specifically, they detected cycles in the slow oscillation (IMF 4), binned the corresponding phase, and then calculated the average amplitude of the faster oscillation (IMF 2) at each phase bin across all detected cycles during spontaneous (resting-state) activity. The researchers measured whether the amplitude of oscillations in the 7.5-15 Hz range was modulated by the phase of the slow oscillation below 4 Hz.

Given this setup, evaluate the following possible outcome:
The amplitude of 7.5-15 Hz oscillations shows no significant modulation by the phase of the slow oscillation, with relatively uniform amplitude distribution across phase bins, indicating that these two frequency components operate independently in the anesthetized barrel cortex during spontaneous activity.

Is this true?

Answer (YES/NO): NO